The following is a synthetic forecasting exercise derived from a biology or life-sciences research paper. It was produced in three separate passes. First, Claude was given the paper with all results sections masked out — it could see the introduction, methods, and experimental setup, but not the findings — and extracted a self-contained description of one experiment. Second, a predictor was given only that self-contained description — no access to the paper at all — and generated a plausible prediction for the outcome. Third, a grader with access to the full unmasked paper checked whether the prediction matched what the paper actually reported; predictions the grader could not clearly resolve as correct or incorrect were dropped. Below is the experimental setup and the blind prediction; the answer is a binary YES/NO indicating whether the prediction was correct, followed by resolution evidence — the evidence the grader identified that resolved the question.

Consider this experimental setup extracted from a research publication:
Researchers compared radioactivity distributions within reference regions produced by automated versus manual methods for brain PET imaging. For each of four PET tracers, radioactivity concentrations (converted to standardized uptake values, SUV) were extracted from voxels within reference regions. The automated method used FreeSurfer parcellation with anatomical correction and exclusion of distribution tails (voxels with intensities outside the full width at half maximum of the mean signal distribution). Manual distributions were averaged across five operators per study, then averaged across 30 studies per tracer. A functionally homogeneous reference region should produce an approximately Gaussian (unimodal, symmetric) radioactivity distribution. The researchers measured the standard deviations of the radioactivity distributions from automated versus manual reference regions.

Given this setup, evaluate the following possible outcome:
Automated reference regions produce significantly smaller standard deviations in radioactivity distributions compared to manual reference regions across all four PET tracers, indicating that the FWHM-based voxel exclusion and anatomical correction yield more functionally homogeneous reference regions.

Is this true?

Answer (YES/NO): NO